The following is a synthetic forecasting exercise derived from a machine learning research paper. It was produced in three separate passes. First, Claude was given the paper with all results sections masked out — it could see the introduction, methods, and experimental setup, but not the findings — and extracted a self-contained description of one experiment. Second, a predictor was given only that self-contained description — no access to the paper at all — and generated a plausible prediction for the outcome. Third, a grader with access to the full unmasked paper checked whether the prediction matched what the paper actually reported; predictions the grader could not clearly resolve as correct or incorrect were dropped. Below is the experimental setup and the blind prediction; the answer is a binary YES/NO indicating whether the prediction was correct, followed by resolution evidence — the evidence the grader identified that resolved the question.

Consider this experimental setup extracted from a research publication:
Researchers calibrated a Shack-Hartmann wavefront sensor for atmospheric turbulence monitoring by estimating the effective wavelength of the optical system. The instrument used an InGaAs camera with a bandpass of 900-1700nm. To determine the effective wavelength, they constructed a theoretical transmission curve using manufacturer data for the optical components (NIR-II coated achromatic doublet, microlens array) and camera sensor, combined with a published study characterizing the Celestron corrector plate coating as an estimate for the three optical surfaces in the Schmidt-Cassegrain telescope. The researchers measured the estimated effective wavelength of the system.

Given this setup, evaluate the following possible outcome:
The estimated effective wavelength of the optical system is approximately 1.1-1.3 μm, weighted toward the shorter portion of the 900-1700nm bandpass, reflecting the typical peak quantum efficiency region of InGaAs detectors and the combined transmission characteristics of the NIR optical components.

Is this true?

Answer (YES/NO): YES